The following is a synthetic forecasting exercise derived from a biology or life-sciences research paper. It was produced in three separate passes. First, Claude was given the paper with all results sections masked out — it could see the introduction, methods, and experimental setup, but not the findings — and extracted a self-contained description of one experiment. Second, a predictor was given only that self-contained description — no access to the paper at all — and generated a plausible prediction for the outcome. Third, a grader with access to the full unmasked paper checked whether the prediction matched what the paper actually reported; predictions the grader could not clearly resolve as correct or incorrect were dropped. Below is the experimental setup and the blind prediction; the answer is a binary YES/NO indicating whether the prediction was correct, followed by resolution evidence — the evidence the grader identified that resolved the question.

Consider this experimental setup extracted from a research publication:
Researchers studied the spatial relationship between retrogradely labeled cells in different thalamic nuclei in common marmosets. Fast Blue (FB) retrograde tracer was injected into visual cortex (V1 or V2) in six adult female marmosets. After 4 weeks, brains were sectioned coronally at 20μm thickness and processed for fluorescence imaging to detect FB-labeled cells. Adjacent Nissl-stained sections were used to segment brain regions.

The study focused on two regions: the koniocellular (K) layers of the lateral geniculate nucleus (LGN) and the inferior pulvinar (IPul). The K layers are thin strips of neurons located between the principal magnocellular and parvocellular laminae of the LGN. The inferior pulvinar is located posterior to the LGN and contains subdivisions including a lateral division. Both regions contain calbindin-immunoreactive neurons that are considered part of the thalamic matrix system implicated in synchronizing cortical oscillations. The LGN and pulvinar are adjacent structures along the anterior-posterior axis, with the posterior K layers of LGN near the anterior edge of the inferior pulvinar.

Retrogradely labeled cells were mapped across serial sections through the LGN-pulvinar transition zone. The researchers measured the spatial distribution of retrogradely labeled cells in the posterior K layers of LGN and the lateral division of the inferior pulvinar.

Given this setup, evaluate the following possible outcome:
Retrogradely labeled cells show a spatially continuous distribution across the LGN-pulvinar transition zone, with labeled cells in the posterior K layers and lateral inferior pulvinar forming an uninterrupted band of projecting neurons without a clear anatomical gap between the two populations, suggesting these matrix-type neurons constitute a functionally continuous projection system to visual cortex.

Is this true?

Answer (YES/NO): YES